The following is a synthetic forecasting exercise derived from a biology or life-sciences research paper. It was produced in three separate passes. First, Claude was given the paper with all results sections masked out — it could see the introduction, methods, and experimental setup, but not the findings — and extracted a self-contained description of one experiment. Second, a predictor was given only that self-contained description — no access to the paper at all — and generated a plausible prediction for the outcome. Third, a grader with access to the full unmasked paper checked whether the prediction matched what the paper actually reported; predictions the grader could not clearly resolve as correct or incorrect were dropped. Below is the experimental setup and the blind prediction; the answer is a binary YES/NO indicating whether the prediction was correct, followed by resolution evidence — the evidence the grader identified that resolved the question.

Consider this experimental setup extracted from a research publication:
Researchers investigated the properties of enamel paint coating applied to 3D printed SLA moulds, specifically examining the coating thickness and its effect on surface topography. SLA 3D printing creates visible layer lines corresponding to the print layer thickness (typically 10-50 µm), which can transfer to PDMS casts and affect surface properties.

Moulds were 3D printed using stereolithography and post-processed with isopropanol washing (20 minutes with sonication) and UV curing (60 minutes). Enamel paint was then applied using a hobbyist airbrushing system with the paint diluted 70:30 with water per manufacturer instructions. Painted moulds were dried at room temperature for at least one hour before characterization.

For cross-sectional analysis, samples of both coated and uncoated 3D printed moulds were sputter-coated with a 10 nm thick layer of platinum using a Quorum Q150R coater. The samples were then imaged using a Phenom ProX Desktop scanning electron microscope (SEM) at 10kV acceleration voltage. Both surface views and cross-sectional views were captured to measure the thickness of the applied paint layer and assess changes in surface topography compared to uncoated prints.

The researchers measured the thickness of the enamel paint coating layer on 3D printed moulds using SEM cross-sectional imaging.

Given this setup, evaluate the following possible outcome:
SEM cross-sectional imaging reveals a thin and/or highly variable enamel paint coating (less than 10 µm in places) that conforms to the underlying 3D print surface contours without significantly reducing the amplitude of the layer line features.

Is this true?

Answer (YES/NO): NO